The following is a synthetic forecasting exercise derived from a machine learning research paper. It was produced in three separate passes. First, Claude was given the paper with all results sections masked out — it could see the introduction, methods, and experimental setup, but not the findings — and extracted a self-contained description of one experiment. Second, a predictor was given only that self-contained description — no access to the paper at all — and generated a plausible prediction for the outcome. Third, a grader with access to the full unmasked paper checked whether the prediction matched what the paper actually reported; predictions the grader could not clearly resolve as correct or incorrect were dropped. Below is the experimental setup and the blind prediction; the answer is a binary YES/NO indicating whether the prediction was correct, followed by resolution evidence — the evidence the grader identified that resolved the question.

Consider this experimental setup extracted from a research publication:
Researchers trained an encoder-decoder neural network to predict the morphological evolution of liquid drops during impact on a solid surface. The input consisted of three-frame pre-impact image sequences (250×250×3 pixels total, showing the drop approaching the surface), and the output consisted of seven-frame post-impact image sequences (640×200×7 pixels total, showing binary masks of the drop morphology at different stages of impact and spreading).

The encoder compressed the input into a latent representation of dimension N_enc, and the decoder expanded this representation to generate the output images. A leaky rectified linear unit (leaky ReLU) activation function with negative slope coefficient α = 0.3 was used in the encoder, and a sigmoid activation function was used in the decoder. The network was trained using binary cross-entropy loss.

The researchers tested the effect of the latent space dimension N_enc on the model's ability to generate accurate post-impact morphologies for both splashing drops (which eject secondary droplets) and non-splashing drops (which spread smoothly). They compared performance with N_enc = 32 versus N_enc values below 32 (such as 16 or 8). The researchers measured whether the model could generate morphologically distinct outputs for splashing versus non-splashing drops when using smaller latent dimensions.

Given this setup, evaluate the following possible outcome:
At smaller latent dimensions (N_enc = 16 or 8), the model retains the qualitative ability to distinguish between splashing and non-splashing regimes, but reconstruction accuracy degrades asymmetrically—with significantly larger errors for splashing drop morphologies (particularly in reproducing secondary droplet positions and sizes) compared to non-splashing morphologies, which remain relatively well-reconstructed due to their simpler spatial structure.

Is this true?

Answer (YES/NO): NO